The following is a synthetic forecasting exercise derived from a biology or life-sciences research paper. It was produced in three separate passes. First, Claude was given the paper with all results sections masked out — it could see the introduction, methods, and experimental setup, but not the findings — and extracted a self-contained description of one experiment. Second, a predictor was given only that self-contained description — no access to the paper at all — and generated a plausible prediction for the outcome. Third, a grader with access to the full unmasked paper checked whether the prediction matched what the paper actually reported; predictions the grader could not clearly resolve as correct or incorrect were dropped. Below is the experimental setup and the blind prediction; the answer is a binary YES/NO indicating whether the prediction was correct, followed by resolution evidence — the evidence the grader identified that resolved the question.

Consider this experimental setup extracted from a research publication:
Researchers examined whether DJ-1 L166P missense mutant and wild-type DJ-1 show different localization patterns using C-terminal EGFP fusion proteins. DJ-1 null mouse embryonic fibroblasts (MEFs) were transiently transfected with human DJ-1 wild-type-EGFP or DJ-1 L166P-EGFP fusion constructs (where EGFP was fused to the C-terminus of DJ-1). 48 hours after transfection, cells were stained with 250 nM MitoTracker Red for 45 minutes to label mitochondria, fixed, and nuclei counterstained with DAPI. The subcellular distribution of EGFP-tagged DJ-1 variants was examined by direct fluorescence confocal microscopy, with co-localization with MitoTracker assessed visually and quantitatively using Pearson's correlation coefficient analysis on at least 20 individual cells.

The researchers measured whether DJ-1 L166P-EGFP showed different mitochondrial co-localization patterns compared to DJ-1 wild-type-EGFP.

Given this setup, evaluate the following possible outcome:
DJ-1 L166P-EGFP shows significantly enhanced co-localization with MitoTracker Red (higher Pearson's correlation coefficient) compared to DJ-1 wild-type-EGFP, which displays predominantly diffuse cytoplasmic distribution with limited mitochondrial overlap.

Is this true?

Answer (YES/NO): NO